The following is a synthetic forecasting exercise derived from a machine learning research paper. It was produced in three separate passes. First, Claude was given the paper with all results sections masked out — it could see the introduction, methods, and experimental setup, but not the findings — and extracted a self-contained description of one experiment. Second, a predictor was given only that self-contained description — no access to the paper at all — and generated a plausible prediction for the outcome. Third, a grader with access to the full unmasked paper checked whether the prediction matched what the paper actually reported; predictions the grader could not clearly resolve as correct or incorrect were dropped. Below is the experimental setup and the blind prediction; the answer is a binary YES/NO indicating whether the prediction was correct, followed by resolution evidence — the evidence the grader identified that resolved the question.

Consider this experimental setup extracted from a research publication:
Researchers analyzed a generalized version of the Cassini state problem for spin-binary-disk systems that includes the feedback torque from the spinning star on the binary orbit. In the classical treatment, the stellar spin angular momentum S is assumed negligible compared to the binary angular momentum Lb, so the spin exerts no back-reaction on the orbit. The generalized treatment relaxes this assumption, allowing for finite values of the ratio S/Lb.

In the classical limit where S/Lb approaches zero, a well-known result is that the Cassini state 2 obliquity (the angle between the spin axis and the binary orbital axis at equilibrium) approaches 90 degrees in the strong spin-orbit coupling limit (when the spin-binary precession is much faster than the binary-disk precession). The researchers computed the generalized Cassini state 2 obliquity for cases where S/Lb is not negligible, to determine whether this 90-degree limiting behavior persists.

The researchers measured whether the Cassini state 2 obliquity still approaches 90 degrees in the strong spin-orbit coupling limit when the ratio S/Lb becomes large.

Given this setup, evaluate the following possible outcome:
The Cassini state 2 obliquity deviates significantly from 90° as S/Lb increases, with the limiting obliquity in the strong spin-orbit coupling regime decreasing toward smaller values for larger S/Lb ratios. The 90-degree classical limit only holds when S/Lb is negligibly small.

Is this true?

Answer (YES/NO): YES